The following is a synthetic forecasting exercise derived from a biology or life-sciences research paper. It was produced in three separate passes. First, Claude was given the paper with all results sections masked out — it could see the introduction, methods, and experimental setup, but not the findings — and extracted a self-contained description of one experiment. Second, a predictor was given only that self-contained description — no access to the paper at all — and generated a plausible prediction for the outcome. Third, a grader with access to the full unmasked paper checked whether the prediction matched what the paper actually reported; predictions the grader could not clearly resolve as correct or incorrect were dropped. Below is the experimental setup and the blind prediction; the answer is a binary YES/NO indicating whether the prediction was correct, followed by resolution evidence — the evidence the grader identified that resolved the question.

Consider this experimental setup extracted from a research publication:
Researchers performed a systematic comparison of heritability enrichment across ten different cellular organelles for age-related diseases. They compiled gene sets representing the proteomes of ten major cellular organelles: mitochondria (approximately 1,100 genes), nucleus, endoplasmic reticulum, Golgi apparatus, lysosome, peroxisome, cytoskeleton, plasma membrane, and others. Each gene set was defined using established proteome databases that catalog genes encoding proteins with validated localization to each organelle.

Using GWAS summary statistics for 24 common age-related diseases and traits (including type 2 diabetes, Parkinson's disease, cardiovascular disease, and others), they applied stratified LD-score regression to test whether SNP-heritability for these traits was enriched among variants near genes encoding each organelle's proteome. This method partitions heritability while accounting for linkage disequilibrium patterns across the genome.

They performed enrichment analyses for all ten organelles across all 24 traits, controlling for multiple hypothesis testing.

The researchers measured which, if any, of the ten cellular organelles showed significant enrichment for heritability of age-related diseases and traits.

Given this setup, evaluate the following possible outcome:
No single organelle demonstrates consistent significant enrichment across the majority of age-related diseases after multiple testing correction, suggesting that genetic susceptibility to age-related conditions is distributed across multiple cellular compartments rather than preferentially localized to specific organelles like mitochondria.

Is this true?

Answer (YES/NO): NO